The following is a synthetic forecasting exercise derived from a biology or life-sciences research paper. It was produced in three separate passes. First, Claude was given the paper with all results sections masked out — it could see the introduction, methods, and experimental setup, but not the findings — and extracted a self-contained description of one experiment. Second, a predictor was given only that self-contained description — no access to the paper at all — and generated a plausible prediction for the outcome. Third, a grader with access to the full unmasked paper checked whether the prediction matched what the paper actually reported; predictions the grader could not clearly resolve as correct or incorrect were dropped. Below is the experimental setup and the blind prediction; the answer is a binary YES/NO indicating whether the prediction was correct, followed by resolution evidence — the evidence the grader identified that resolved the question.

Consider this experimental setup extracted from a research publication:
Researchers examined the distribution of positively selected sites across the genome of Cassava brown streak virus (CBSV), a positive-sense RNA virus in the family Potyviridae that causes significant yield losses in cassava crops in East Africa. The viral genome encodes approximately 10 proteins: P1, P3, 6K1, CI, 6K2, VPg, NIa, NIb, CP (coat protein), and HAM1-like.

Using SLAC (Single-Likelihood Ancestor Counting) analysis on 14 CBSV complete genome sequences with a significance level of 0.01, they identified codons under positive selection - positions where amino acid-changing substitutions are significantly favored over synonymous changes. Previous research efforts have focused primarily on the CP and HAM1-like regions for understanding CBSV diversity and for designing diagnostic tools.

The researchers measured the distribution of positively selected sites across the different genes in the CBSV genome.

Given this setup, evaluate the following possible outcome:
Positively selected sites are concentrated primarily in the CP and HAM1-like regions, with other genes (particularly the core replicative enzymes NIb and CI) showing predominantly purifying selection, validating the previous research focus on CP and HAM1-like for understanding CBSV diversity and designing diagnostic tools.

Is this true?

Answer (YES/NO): NO